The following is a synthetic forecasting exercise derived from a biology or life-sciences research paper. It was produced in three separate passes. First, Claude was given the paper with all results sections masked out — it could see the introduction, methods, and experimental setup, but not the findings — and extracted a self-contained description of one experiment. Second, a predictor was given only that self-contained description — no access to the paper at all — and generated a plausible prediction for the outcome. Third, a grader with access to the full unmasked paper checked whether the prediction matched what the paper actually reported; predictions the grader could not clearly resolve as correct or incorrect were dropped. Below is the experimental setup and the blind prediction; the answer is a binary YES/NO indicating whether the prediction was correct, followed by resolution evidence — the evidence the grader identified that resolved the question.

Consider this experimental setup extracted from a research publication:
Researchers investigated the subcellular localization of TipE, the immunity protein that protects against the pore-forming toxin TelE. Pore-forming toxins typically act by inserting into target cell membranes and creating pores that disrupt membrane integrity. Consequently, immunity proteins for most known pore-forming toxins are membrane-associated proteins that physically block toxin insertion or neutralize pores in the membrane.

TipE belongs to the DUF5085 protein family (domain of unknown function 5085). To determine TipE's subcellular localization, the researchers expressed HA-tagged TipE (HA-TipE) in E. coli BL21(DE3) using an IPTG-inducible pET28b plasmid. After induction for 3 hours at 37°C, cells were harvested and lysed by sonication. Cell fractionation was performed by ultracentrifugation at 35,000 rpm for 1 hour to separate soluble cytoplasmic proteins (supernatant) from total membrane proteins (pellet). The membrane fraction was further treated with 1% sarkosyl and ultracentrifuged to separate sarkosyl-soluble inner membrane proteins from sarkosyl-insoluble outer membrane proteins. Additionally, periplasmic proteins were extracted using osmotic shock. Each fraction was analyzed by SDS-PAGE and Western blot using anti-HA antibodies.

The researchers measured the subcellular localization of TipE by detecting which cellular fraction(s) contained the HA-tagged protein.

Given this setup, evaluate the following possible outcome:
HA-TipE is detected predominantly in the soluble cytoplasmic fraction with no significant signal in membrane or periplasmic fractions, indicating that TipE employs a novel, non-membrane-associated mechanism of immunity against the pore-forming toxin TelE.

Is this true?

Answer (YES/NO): YES